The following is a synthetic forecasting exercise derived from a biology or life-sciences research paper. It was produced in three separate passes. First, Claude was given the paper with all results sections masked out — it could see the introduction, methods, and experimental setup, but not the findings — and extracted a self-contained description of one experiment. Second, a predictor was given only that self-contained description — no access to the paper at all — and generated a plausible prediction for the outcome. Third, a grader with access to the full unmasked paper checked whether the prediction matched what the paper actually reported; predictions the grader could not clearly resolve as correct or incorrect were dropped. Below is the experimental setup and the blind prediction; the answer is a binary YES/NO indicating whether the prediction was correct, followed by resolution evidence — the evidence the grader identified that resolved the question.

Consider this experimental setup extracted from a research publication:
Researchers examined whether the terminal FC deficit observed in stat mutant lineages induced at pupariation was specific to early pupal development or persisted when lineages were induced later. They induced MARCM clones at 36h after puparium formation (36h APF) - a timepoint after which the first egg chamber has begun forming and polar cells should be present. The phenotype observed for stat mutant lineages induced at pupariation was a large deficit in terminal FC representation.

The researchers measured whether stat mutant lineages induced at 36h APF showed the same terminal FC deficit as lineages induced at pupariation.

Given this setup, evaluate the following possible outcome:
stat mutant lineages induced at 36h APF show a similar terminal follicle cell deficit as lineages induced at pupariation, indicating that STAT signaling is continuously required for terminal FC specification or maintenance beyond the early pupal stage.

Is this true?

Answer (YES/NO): NO